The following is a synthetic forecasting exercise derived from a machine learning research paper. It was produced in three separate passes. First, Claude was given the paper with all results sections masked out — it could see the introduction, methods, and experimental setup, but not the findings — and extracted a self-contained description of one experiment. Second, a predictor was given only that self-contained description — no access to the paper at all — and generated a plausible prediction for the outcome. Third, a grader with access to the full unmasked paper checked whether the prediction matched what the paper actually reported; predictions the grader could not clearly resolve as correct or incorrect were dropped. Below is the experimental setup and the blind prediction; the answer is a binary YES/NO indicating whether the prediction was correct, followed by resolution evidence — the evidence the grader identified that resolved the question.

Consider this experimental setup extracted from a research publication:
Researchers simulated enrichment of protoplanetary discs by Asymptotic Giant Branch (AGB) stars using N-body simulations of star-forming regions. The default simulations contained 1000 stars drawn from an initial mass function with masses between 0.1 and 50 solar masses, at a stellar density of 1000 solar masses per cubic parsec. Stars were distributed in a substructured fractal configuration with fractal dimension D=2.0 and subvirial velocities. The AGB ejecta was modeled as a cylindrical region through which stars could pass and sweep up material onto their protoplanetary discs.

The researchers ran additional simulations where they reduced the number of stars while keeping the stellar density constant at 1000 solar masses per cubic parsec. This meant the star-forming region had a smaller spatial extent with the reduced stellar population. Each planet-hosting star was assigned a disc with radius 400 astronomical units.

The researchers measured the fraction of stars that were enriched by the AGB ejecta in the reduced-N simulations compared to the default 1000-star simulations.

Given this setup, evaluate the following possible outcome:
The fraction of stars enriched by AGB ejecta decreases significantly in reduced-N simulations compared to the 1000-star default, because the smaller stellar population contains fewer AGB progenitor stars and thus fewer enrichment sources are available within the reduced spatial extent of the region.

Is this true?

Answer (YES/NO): NO